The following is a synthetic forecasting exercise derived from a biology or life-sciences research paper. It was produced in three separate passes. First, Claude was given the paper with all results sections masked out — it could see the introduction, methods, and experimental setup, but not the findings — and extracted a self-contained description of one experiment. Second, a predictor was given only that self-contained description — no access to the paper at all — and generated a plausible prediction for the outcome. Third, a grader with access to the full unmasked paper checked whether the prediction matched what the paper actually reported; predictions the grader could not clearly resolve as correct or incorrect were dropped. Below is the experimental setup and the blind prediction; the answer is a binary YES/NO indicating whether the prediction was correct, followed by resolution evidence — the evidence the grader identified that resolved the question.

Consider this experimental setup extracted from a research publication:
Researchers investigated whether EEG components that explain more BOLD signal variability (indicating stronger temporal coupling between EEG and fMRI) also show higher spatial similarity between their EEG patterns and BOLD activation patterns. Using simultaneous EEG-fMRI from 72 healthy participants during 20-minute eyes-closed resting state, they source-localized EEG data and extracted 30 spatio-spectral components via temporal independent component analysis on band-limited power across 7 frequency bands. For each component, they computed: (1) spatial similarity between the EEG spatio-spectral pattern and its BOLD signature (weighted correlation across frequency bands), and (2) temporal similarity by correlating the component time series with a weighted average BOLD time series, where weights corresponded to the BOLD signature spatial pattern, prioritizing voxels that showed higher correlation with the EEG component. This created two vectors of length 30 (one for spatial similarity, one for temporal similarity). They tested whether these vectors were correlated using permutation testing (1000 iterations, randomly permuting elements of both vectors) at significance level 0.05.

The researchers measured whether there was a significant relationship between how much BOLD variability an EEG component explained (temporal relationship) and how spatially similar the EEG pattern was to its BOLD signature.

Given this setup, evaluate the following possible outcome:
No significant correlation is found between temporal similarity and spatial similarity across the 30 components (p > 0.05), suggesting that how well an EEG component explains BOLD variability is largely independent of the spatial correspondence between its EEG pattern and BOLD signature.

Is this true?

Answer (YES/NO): NO